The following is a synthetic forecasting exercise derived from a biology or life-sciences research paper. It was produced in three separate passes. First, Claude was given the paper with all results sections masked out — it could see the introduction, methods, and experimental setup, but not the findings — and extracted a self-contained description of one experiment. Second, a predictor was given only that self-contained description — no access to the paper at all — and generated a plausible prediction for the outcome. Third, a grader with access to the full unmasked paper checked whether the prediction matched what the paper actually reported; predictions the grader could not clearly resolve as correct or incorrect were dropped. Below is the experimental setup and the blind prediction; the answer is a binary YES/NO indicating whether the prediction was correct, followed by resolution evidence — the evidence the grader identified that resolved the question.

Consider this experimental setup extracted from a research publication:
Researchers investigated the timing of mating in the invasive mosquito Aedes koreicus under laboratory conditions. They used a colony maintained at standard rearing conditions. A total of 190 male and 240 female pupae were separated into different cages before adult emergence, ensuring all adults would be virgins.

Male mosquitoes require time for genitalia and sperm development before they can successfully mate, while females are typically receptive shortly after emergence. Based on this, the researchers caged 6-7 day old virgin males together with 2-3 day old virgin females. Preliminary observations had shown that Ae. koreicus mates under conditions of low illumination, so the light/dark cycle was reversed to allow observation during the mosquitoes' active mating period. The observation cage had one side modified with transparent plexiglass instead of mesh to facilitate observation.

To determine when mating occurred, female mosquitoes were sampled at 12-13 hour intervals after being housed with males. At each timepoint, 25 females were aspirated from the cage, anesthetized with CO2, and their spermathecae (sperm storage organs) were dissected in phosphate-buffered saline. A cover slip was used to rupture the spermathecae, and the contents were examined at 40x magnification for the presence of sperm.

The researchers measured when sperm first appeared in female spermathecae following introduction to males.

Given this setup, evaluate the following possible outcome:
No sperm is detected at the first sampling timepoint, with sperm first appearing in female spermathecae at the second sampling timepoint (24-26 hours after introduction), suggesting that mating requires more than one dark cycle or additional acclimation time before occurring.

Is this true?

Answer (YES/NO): NO